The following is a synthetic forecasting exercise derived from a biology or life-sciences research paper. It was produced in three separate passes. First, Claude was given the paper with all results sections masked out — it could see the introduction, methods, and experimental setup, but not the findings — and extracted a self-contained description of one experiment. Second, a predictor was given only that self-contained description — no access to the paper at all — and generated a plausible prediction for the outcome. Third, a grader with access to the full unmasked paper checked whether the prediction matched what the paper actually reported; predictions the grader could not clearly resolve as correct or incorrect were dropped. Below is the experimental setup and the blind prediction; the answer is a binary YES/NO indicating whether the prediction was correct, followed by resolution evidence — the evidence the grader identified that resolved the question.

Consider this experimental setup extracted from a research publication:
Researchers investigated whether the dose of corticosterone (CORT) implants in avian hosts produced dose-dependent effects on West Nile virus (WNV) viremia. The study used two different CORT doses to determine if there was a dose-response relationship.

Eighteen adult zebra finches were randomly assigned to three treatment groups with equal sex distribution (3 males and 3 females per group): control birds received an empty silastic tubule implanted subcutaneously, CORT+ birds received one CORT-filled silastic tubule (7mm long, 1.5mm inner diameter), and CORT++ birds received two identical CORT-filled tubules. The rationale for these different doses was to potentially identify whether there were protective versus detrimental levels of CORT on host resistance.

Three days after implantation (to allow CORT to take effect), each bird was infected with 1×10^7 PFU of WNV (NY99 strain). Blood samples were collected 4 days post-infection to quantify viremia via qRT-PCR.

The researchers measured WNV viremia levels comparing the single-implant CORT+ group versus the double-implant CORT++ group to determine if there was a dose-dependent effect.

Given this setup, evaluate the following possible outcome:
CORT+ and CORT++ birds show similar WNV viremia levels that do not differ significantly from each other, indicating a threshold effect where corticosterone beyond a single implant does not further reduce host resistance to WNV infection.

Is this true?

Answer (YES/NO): YES